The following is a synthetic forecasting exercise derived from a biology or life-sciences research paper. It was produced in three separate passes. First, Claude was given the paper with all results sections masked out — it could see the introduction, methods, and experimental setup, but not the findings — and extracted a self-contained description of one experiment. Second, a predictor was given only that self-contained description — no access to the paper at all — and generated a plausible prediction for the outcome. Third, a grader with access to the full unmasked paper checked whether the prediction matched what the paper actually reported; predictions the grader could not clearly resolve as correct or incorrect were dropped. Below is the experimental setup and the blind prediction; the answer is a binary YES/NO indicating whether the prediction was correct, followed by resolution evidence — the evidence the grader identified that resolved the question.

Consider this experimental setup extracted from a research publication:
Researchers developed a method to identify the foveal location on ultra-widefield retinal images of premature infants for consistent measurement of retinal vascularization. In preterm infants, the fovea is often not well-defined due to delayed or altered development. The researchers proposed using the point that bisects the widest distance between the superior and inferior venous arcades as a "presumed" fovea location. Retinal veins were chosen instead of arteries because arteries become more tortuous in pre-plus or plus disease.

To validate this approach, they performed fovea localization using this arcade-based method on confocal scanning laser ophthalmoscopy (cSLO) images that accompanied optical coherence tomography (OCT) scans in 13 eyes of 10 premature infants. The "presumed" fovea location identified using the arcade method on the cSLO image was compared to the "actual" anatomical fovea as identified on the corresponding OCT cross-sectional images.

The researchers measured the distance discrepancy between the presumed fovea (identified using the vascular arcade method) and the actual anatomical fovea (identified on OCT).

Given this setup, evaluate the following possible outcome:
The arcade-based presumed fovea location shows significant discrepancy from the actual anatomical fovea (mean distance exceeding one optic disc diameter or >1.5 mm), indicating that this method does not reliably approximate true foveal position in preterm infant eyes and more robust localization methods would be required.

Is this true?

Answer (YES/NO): NO